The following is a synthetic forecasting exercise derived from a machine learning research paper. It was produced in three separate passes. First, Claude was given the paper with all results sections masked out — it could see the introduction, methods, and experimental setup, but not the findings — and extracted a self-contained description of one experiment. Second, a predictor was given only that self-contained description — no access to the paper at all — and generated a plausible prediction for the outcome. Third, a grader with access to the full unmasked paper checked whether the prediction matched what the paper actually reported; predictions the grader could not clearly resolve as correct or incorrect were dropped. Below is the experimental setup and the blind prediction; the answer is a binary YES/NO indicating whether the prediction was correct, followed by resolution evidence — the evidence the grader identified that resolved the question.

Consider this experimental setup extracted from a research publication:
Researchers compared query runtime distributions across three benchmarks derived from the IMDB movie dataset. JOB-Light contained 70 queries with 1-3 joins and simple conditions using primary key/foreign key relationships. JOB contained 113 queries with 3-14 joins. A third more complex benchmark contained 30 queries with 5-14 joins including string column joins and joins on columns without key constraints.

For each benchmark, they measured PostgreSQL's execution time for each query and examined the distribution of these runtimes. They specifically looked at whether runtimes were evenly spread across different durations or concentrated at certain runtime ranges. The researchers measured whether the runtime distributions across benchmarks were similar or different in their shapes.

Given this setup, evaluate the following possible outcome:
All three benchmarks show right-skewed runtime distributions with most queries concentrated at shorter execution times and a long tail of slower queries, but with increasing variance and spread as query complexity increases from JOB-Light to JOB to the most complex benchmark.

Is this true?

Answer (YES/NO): NO